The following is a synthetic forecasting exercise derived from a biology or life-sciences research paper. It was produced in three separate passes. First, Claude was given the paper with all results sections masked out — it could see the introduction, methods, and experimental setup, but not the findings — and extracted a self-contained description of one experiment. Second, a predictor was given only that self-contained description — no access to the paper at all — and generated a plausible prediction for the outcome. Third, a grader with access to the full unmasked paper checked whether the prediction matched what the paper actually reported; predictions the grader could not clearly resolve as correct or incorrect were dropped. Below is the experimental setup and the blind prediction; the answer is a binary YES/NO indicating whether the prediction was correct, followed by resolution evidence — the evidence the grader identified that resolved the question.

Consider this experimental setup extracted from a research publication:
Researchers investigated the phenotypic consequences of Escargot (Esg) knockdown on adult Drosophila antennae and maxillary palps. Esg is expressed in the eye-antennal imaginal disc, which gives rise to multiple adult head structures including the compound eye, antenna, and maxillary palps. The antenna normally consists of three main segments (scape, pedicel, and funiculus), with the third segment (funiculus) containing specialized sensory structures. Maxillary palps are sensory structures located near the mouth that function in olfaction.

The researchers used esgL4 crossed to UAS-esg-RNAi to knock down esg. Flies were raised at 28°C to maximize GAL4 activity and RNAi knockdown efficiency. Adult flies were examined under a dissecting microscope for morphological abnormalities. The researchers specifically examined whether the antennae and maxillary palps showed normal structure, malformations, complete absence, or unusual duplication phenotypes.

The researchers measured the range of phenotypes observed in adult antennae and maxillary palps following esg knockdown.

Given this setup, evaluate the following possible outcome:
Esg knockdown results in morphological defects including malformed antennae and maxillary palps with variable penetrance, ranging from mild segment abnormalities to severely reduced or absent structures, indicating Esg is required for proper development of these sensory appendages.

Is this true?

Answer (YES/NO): NO